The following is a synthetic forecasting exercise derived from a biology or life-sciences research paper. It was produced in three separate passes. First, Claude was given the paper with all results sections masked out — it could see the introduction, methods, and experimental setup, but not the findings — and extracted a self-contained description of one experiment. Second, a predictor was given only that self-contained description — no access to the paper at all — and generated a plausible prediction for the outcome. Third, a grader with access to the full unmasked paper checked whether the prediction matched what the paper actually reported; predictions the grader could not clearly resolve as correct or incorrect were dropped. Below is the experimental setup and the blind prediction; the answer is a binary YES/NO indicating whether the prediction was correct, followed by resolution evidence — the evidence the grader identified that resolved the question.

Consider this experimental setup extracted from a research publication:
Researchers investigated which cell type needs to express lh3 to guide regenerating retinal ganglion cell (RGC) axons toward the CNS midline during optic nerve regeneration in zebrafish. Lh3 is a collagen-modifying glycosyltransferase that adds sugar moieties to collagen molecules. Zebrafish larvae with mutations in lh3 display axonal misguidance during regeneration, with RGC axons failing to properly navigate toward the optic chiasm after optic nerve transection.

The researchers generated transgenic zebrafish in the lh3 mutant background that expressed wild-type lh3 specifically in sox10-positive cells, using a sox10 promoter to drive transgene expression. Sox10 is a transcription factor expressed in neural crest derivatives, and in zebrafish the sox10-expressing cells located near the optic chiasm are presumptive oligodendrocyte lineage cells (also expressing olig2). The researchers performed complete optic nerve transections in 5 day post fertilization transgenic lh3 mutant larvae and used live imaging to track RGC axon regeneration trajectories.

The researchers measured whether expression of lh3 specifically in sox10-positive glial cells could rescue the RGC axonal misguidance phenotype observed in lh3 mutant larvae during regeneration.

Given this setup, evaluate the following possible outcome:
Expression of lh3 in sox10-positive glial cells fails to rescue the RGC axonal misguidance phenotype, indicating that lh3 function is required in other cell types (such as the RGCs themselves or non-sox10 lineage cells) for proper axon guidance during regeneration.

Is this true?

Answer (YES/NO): NO